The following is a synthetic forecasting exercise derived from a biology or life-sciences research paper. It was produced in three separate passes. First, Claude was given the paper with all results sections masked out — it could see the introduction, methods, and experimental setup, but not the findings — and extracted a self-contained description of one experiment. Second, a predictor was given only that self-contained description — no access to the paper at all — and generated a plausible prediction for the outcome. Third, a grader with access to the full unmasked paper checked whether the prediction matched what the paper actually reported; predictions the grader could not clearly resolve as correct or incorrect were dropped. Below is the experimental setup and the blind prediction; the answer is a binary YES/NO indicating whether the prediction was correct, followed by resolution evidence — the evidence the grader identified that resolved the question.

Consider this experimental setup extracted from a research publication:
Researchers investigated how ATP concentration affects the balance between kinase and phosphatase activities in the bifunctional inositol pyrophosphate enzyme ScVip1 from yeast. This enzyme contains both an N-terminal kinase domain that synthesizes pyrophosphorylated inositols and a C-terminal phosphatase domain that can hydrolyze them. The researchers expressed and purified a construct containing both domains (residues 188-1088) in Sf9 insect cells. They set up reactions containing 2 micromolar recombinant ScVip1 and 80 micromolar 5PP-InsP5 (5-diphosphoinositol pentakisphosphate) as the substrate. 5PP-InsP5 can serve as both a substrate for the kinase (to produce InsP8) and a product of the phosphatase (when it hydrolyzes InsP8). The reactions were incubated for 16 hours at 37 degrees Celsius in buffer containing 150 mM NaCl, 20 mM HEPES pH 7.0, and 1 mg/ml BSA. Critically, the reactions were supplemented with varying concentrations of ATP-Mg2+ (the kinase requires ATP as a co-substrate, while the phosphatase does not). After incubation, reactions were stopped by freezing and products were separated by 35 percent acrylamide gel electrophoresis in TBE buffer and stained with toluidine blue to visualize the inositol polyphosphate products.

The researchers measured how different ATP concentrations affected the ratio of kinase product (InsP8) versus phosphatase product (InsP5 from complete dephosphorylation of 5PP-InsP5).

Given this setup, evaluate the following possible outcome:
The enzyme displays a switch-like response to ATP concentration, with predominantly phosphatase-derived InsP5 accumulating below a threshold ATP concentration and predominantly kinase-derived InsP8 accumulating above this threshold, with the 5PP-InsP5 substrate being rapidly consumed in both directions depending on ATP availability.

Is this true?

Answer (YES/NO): NO